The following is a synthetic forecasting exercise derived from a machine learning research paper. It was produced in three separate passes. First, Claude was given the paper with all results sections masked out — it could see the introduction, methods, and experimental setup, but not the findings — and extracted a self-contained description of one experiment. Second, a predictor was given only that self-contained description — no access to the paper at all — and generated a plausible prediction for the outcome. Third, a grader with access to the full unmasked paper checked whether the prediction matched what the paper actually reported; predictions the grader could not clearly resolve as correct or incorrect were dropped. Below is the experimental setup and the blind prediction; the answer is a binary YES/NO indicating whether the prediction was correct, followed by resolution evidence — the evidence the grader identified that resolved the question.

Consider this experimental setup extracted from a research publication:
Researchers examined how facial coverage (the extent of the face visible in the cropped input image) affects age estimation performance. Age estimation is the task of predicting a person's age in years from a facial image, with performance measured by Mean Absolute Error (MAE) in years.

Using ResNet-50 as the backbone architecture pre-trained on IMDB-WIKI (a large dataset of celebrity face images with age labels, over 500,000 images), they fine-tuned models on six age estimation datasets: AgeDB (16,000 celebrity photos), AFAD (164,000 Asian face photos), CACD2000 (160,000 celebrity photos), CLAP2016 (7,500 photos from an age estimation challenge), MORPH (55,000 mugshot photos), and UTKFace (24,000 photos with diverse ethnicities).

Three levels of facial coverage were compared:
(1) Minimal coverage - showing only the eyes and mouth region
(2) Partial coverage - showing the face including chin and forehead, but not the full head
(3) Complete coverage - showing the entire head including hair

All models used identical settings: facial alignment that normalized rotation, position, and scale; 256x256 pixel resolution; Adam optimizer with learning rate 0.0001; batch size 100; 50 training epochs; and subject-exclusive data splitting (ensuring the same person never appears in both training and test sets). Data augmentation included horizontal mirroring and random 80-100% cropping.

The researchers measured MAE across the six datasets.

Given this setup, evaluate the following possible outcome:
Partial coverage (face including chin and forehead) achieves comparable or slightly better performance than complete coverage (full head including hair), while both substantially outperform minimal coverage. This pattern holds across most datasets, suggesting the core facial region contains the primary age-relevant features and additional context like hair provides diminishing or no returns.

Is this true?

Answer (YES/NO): NO